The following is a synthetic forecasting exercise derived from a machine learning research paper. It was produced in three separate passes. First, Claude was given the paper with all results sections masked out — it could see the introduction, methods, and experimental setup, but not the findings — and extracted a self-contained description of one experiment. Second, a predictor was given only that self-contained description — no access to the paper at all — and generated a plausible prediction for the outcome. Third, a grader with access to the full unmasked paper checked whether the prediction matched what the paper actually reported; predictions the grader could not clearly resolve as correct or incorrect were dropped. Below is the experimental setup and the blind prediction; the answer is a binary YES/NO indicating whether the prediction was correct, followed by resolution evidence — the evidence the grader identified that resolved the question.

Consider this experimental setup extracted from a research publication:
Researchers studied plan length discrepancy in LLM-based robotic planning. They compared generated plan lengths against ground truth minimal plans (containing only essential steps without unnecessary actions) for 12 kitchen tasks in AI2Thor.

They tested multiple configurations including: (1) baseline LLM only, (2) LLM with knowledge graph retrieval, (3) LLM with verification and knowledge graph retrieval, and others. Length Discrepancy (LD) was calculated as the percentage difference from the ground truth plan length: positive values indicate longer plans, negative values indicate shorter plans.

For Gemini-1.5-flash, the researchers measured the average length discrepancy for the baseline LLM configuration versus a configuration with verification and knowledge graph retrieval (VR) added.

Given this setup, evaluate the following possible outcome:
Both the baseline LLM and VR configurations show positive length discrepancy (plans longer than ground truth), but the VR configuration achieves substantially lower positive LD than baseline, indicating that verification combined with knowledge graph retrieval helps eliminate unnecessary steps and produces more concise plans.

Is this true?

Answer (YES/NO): NO